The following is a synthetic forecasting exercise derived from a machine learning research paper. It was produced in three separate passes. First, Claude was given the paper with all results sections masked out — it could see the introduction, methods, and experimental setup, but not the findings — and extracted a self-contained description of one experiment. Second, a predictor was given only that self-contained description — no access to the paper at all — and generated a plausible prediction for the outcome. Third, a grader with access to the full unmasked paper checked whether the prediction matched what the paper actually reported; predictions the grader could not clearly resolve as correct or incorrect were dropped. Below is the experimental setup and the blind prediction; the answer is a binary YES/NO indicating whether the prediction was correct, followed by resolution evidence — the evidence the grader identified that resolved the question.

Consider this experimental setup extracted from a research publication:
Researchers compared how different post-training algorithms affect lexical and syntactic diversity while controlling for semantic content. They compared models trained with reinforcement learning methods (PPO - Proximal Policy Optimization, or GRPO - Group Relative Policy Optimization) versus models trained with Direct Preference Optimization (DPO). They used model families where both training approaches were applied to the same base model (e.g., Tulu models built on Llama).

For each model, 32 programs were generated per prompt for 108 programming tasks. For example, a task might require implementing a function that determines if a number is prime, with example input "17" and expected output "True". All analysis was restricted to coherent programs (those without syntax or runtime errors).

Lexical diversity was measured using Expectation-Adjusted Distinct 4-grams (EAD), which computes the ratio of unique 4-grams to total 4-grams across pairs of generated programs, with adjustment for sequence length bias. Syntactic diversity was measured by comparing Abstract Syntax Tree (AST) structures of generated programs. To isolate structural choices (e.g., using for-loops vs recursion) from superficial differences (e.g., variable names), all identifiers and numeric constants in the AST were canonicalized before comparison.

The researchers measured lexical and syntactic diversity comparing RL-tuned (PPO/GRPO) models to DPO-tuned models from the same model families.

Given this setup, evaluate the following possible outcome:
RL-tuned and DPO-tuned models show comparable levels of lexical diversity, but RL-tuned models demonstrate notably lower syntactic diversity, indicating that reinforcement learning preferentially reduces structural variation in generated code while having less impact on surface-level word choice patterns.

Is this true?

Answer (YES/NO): NO